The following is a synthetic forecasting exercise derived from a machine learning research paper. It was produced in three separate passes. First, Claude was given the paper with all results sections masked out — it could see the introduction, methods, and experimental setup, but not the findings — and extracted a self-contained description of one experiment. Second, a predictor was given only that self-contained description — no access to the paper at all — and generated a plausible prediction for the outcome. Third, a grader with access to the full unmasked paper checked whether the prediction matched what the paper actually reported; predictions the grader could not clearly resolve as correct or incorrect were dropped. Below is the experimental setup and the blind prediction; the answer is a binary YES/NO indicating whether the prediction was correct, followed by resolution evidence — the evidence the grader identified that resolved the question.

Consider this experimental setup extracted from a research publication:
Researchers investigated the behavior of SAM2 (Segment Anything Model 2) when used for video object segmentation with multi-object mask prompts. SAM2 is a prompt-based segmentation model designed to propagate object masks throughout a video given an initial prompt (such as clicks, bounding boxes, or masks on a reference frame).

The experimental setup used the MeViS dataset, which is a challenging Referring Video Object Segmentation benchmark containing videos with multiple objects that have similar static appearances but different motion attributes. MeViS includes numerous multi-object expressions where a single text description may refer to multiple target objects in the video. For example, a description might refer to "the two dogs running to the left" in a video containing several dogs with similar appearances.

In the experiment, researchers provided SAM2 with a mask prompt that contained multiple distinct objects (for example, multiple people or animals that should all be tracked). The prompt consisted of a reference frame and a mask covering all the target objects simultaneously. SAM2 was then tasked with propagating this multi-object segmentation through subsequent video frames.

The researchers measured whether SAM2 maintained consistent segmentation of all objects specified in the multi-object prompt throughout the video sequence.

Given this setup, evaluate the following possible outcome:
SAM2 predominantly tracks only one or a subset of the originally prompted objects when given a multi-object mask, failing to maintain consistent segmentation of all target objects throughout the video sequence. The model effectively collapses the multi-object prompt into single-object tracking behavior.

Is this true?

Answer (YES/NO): YES